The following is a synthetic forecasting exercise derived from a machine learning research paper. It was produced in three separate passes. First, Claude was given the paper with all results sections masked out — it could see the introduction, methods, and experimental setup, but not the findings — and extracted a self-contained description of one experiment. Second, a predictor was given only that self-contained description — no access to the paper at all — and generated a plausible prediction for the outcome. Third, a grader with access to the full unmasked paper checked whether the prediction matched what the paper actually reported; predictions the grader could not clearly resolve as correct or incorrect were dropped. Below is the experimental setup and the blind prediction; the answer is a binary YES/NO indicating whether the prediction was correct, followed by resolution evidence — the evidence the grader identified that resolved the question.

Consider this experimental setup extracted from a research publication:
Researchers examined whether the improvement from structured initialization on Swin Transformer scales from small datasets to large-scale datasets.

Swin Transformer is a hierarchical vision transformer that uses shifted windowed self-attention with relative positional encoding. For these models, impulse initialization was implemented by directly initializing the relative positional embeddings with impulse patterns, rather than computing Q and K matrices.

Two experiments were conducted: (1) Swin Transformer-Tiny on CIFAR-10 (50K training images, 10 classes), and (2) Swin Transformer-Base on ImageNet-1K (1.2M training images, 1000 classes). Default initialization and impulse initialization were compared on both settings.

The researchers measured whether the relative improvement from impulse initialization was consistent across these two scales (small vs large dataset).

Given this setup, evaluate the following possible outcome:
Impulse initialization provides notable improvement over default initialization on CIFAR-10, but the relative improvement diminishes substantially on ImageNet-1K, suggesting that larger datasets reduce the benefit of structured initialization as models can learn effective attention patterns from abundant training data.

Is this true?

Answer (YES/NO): YES